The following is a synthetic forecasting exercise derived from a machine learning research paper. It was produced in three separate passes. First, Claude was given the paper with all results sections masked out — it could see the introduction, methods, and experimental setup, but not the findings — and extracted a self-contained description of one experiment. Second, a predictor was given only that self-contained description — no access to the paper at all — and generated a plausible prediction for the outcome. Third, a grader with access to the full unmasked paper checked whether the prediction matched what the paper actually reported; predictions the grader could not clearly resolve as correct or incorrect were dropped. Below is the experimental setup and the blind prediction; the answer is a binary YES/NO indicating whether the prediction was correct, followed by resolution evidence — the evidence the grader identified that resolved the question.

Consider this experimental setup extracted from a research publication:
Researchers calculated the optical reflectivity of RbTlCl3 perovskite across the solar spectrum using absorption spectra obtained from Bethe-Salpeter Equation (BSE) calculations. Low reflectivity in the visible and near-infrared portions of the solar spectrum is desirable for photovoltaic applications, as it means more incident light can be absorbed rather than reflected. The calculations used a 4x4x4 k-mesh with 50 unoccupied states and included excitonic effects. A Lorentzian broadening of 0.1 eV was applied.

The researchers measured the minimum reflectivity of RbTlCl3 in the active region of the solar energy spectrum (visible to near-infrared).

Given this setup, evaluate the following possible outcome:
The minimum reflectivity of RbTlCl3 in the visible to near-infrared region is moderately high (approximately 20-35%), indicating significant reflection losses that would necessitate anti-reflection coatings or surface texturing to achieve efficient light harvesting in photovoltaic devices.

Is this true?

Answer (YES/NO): NO